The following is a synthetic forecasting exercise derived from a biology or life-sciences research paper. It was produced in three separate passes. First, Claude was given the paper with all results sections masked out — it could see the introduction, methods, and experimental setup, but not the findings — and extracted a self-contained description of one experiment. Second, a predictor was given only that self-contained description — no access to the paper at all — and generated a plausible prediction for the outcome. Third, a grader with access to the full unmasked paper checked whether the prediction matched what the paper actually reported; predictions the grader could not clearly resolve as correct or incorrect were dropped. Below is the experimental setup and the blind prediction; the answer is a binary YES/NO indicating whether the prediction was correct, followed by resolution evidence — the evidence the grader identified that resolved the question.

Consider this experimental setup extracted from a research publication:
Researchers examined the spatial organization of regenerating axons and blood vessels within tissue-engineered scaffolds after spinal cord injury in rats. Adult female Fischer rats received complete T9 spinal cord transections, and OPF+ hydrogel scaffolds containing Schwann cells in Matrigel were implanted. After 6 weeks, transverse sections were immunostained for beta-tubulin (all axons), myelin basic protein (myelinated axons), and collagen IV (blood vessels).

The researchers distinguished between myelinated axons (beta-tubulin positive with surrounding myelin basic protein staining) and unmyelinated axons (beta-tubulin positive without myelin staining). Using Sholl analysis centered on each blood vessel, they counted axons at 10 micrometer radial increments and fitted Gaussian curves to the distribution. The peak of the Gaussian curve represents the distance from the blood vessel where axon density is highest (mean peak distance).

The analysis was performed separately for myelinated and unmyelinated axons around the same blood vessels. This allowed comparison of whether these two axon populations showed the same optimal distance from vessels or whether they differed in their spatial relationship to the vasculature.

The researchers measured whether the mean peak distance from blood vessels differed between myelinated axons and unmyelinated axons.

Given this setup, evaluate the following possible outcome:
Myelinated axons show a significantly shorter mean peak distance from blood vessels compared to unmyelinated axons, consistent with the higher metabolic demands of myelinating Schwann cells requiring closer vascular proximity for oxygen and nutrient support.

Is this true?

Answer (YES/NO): NO